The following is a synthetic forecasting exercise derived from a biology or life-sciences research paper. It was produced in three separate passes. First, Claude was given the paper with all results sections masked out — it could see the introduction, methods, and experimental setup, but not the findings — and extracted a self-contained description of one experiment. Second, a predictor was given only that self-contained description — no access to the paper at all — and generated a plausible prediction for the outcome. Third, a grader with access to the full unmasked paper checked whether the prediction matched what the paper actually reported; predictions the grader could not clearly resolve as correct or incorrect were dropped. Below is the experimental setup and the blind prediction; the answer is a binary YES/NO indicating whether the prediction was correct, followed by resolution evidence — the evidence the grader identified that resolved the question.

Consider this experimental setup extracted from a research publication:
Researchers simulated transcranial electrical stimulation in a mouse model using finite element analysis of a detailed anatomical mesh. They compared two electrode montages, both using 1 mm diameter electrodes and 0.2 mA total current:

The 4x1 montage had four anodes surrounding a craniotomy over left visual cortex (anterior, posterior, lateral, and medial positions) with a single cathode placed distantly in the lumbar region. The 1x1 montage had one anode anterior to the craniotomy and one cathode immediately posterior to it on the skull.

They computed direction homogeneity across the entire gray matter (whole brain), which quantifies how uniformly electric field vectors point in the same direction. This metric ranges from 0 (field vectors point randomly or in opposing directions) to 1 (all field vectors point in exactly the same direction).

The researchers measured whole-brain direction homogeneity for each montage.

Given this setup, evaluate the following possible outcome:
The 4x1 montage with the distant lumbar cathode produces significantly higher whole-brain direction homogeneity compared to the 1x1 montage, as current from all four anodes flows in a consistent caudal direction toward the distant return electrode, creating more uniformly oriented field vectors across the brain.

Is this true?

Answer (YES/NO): YES